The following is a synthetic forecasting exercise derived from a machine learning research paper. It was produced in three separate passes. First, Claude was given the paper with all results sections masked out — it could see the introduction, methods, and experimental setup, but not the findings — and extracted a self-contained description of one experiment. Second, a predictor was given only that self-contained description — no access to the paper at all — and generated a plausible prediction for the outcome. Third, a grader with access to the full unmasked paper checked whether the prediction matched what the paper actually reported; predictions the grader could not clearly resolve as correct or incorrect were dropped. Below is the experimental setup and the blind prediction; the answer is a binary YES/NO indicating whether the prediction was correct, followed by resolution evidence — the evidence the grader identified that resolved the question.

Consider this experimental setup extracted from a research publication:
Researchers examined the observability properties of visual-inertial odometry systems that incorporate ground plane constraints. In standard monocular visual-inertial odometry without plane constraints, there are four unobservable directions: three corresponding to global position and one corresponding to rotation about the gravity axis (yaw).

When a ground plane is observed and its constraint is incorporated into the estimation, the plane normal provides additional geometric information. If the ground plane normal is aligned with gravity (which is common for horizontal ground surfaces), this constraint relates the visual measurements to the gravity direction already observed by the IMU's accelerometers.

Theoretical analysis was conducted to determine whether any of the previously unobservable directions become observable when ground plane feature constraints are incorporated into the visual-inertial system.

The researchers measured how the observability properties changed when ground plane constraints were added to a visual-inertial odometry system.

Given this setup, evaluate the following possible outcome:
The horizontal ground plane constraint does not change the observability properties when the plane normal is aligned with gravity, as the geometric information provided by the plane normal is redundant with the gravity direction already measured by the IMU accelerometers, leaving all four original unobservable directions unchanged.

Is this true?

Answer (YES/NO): NO